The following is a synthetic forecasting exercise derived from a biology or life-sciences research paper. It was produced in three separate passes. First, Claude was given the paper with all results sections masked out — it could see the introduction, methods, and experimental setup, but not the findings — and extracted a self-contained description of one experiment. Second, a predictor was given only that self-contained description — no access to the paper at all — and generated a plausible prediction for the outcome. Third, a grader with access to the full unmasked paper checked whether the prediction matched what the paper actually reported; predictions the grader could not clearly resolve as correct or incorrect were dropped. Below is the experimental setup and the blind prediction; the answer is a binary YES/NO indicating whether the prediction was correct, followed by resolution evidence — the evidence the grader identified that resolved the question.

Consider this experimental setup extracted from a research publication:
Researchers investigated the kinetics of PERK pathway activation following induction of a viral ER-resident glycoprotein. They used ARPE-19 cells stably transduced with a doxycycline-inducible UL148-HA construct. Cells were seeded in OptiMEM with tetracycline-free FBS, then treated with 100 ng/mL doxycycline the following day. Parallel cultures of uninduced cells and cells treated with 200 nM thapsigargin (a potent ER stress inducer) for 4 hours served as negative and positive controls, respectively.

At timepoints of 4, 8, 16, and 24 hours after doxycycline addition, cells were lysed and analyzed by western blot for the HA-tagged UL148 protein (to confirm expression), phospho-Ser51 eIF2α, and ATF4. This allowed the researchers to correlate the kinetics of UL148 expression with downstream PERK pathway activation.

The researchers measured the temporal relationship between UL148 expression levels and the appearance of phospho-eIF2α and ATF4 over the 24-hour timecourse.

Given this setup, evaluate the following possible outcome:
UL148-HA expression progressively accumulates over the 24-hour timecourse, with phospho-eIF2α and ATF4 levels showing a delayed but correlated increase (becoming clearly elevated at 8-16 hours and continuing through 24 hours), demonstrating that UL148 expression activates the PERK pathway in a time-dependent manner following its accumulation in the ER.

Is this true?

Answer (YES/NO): NO